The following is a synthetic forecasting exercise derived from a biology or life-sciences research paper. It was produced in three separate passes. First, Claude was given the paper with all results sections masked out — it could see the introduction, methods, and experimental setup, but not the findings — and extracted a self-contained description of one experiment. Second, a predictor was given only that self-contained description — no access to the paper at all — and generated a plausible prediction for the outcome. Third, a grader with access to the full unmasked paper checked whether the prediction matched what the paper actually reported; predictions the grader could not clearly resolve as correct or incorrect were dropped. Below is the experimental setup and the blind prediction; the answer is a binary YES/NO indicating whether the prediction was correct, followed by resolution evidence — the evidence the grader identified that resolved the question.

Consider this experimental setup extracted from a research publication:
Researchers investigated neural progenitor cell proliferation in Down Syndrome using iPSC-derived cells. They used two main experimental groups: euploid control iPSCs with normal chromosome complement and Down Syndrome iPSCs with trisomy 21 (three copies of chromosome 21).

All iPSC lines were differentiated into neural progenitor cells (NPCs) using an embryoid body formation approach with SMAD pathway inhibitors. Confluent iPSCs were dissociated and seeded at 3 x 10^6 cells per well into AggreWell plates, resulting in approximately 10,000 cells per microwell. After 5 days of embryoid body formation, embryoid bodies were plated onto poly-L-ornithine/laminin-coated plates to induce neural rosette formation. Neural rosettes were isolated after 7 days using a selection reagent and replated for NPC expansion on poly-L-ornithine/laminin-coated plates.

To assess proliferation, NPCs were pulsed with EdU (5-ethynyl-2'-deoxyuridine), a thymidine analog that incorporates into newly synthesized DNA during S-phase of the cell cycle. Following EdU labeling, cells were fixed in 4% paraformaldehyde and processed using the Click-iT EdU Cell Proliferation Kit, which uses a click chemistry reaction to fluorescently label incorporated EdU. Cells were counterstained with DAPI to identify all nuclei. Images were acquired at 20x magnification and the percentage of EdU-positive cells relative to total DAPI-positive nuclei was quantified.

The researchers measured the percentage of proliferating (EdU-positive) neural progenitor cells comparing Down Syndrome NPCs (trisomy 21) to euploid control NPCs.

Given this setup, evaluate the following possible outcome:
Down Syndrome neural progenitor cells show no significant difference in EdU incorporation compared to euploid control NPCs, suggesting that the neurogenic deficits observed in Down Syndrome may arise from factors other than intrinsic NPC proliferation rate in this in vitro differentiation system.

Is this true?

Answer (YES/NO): NO